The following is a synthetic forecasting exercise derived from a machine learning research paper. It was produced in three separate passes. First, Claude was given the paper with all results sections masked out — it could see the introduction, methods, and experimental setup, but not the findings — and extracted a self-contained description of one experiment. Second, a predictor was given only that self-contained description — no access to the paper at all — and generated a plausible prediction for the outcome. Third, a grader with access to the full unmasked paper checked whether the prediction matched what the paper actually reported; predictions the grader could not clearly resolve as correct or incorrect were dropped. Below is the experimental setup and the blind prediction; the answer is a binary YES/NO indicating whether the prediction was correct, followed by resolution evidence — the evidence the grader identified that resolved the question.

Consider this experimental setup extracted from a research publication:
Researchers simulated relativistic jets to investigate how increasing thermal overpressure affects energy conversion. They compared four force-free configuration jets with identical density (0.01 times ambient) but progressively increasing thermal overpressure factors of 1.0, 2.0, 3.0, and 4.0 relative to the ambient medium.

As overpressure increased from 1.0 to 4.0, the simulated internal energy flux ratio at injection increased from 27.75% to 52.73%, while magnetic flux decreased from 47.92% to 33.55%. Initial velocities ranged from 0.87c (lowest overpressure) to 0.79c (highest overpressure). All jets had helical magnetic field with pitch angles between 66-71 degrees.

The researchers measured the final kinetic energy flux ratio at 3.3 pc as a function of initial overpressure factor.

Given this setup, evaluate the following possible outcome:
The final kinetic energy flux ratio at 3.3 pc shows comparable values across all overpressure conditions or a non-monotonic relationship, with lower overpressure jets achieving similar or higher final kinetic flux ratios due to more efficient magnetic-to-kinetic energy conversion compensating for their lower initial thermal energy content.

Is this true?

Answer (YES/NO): NO